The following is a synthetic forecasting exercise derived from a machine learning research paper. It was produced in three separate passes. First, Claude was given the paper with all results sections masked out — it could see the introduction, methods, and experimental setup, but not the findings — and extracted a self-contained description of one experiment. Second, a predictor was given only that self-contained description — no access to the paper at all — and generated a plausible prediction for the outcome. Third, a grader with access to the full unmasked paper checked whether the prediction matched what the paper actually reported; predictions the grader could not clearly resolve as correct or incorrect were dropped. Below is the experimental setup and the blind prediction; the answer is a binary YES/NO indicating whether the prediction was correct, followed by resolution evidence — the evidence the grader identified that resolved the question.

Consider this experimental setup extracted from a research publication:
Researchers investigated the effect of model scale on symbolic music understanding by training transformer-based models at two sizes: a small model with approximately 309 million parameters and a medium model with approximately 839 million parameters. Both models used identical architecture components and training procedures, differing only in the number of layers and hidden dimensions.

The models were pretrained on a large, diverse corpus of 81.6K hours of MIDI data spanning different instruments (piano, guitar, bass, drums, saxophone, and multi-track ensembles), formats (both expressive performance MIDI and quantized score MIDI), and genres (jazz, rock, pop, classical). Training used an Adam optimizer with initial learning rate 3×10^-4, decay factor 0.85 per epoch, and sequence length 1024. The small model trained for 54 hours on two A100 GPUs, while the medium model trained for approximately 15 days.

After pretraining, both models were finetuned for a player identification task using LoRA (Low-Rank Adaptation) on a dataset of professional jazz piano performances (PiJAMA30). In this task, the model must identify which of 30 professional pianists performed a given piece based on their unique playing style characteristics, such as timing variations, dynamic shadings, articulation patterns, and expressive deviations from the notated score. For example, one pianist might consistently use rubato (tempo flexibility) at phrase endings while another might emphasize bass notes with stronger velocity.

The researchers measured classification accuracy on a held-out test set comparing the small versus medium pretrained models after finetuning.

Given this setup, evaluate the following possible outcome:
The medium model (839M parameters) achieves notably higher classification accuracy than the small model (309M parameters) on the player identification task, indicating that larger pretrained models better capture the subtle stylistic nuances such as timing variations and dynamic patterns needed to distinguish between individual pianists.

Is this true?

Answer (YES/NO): YES